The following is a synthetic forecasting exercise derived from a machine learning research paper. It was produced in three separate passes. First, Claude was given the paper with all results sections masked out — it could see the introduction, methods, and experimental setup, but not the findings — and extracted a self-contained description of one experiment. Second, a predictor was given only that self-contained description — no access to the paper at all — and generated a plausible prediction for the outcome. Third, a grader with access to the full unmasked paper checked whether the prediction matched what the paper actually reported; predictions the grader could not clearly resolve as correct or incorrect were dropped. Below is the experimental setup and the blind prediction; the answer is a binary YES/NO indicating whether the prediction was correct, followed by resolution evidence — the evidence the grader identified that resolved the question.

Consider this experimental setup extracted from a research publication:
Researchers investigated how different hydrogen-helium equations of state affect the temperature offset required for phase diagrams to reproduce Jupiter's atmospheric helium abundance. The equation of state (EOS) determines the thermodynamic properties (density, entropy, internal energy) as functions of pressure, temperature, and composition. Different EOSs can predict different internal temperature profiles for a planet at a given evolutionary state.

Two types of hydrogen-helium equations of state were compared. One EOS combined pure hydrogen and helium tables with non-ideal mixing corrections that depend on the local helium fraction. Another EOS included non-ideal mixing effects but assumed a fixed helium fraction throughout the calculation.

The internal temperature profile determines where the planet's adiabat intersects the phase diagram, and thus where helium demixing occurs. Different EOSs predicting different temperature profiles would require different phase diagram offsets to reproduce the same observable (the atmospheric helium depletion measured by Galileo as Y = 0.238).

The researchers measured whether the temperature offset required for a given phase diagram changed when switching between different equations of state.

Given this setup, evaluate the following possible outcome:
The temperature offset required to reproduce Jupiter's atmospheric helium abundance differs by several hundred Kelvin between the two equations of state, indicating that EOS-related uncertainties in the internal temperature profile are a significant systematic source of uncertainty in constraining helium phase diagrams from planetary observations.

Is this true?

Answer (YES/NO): NO